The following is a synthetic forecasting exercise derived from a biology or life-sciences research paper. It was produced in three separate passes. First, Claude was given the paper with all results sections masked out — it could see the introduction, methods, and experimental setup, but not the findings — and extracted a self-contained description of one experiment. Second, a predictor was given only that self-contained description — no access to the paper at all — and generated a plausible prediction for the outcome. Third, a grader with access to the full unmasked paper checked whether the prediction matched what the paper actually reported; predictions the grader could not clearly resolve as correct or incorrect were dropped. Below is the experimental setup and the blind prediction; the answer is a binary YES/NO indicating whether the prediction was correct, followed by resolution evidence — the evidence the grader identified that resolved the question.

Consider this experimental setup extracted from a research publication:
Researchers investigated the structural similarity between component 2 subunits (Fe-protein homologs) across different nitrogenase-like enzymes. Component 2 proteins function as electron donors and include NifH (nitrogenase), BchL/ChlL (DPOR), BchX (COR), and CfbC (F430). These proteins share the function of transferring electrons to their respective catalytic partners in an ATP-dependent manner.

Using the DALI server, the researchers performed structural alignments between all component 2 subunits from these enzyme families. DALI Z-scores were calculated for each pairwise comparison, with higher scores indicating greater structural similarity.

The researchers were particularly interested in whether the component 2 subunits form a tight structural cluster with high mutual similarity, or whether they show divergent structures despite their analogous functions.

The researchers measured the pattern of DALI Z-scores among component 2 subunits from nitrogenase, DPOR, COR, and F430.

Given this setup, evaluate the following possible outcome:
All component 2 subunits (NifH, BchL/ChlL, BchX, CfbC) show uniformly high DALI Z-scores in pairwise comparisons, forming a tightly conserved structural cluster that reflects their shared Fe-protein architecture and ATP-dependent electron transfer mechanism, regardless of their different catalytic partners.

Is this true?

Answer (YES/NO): YES